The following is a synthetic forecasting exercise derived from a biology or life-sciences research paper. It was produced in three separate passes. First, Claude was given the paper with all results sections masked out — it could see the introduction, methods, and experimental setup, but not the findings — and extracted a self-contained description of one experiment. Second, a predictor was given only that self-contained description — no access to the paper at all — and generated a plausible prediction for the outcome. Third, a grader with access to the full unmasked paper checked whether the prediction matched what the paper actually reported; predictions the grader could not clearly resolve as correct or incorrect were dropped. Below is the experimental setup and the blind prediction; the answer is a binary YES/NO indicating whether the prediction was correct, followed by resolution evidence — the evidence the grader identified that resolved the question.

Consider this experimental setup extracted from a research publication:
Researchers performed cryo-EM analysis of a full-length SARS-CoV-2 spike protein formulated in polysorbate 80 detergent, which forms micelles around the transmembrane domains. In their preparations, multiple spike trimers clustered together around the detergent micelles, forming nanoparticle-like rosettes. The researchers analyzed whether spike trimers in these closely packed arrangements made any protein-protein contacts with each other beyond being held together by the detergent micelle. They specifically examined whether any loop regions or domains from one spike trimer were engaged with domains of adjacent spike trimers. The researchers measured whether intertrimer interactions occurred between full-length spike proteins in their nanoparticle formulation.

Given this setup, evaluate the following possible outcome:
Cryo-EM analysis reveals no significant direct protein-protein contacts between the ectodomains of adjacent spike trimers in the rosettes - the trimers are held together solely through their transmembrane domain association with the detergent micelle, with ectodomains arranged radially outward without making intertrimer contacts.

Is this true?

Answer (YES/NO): NO